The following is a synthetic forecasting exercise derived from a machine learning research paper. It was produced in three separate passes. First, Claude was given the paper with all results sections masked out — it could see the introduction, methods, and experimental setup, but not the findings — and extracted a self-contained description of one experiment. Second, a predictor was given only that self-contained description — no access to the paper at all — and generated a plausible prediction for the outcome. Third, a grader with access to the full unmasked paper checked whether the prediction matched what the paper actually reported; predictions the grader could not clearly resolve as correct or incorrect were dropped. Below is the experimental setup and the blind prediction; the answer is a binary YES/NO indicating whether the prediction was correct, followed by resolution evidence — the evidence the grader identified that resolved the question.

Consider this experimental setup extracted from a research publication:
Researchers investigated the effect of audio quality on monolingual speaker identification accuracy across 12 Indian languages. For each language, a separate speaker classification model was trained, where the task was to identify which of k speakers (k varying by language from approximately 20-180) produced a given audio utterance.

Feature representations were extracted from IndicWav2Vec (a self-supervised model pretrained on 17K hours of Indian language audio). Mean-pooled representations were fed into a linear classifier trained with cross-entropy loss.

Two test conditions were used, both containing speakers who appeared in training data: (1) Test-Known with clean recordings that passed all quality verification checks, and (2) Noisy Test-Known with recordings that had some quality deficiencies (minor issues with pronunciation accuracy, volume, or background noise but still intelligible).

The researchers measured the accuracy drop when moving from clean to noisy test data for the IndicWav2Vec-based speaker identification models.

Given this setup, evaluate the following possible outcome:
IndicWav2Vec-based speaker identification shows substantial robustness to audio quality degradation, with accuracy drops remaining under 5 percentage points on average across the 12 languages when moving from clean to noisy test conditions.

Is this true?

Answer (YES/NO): YES